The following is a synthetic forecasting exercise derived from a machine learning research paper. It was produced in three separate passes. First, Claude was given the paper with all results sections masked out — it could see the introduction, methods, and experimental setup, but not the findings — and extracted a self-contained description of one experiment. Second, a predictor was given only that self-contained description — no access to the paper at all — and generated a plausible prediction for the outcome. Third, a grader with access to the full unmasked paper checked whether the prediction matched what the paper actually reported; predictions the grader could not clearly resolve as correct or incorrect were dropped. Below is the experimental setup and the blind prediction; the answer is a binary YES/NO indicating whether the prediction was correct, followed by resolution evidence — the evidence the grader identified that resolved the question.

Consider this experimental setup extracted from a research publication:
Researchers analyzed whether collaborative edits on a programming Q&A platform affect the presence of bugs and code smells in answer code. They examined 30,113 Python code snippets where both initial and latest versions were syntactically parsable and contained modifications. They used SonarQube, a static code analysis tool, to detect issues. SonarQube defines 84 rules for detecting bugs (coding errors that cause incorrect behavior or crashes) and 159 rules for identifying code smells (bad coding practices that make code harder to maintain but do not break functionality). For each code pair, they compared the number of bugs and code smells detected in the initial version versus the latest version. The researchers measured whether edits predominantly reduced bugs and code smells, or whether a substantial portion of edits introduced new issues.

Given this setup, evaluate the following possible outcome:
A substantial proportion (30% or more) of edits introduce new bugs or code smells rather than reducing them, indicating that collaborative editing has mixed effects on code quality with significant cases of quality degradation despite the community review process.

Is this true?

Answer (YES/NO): NO